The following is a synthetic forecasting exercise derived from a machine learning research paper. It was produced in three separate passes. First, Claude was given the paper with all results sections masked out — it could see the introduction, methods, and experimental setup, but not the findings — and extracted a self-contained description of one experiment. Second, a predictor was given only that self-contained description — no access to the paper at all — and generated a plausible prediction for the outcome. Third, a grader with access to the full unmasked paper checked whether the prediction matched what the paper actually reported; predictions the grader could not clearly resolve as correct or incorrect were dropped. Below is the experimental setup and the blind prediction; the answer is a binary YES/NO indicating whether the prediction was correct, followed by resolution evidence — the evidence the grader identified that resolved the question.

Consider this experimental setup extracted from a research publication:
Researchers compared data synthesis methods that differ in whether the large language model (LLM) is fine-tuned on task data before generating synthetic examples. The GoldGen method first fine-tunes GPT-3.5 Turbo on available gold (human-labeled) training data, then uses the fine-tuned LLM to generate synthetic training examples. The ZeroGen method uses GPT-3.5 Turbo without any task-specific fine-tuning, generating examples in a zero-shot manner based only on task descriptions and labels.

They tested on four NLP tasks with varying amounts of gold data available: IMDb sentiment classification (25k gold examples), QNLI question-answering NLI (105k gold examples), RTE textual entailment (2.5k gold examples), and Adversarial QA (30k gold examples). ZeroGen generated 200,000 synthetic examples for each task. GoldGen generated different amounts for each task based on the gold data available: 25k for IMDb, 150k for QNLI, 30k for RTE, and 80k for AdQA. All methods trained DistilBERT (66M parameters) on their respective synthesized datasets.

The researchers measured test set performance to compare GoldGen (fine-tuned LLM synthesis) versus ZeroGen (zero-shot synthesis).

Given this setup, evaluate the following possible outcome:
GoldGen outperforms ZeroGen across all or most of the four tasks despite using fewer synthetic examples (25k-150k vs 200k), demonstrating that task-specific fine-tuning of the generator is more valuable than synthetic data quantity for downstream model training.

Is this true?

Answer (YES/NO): YES